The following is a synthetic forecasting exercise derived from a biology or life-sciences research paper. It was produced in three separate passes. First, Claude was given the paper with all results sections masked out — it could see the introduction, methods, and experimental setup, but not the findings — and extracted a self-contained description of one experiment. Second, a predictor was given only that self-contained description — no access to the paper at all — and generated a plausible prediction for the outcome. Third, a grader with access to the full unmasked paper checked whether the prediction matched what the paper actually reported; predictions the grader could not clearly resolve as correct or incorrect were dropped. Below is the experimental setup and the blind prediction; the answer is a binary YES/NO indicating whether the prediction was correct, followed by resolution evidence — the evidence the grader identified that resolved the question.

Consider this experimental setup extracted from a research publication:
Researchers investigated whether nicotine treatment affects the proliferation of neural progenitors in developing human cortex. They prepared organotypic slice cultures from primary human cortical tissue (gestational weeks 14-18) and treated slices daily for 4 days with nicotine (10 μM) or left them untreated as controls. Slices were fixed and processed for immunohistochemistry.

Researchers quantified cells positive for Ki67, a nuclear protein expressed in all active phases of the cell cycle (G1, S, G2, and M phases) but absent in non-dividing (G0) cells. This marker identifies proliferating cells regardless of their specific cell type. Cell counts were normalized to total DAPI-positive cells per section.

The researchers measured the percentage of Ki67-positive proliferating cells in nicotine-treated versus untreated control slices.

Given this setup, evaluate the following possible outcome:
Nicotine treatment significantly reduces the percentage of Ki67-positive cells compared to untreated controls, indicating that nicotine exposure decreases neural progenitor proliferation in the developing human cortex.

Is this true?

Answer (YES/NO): NO